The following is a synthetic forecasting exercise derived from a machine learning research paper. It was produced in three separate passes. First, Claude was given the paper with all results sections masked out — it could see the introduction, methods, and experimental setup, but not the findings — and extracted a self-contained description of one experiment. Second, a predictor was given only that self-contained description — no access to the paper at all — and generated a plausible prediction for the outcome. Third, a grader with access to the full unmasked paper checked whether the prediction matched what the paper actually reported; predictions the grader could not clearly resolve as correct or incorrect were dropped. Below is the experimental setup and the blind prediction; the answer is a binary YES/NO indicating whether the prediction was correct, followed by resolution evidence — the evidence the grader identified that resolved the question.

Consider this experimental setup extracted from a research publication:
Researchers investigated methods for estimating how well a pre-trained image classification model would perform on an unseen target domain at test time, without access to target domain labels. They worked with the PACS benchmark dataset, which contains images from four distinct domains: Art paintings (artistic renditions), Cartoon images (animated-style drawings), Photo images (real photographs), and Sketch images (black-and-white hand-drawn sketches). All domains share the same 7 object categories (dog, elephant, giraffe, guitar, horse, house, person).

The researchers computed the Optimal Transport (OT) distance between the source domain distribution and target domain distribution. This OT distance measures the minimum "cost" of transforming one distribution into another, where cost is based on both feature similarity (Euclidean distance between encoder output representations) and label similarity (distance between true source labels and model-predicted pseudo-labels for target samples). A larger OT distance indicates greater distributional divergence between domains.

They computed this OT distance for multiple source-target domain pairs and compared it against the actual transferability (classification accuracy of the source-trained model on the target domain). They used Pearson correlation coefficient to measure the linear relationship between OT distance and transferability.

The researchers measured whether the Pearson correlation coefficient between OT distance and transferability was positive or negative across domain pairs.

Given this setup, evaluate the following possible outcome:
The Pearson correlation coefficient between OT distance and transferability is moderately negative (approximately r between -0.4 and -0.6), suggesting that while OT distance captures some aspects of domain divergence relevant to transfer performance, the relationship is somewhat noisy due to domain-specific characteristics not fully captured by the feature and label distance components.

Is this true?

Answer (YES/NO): NO